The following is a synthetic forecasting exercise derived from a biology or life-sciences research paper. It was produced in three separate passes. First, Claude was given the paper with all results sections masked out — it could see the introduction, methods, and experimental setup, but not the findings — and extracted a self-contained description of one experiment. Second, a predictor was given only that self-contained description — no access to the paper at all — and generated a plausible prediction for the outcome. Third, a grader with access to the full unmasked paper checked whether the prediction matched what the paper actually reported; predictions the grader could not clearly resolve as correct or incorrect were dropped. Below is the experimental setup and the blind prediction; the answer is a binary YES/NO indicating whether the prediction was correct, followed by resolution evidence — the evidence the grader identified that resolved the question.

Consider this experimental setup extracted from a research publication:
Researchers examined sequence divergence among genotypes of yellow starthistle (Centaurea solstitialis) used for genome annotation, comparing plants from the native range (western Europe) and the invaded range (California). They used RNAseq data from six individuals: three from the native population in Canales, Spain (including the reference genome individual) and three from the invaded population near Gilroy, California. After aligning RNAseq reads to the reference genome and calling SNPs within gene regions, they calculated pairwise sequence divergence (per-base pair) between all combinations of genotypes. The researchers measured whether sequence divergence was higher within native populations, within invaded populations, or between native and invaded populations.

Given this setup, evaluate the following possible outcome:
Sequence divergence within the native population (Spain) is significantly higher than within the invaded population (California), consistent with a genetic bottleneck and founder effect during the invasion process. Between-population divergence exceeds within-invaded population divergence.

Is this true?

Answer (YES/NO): NO